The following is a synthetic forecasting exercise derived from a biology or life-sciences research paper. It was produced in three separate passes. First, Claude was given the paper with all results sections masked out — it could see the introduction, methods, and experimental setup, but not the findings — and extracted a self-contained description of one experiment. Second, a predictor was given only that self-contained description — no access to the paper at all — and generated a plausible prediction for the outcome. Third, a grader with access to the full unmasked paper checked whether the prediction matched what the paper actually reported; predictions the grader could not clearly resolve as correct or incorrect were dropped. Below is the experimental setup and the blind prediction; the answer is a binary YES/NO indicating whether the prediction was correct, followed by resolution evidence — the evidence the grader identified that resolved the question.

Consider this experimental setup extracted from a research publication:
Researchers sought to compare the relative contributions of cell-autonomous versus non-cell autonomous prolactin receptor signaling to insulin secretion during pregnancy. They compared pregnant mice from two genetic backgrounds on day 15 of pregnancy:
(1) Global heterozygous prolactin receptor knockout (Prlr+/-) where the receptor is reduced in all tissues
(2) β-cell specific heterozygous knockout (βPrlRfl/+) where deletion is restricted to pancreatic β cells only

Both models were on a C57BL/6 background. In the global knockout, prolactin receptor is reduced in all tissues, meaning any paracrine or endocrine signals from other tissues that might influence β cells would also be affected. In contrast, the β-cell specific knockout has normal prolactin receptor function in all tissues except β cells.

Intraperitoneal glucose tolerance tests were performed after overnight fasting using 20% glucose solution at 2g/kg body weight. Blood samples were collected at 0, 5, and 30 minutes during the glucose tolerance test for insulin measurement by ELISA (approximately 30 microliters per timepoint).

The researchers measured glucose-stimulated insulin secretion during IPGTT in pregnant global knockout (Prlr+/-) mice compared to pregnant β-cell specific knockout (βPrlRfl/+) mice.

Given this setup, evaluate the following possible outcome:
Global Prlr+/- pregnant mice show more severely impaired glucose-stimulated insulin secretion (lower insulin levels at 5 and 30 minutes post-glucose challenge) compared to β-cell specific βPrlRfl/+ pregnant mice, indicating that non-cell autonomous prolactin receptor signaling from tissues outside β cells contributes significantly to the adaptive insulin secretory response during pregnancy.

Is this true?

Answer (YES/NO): NO